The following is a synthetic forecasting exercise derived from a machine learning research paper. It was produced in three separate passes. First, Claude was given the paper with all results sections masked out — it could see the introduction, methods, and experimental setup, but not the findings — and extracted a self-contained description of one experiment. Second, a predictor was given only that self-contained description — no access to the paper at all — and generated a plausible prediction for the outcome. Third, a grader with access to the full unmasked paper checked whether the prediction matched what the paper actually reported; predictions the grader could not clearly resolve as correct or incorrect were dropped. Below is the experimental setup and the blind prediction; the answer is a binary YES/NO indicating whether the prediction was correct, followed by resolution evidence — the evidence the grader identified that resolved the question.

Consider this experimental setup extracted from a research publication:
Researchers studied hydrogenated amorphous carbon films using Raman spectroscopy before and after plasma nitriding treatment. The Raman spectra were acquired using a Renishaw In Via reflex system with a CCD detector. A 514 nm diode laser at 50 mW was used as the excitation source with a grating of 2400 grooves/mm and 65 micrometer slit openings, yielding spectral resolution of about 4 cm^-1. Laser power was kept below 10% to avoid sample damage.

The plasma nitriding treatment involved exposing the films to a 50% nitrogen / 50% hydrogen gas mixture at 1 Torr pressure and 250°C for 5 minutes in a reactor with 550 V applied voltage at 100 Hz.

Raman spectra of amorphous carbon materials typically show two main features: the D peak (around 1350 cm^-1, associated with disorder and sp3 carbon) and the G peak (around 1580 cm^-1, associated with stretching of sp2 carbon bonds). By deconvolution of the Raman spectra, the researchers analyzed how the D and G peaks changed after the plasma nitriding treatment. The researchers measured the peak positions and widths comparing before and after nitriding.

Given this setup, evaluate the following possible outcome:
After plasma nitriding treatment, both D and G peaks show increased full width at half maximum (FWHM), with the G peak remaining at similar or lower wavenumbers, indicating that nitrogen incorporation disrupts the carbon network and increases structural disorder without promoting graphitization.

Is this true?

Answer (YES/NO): NO